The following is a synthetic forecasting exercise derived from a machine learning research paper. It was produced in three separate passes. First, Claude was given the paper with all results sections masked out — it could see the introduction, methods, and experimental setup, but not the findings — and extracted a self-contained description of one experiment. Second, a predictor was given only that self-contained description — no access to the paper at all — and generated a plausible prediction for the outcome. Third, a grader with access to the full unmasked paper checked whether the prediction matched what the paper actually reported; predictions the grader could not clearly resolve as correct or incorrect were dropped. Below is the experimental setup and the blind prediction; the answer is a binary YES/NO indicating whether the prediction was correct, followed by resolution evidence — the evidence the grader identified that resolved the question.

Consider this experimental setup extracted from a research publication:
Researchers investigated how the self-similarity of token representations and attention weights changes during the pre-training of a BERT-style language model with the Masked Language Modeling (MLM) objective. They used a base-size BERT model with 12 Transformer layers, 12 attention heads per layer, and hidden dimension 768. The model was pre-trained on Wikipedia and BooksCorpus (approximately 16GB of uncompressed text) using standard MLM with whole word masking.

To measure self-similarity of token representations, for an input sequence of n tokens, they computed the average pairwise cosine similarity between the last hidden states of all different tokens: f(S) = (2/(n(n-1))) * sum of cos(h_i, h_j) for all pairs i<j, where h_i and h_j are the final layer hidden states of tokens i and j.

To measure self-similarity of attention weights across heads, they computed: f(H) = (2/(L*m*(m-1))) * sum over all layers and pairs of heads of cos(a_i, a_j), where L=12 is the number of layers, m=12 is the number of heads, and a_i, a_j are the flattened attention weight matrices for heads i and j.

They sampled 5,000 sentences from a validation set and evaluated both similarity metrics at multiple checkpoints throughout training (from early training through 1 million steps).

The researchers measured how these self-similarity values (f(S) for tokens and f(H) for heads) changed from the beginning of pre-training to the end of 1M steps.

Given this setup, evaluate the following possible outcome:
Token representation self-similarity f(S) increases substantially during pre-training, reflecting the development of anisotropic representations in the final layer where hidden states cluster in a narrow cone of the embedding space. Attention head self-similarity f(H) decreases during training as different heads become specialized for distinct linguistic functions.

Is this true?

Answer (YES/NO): NO